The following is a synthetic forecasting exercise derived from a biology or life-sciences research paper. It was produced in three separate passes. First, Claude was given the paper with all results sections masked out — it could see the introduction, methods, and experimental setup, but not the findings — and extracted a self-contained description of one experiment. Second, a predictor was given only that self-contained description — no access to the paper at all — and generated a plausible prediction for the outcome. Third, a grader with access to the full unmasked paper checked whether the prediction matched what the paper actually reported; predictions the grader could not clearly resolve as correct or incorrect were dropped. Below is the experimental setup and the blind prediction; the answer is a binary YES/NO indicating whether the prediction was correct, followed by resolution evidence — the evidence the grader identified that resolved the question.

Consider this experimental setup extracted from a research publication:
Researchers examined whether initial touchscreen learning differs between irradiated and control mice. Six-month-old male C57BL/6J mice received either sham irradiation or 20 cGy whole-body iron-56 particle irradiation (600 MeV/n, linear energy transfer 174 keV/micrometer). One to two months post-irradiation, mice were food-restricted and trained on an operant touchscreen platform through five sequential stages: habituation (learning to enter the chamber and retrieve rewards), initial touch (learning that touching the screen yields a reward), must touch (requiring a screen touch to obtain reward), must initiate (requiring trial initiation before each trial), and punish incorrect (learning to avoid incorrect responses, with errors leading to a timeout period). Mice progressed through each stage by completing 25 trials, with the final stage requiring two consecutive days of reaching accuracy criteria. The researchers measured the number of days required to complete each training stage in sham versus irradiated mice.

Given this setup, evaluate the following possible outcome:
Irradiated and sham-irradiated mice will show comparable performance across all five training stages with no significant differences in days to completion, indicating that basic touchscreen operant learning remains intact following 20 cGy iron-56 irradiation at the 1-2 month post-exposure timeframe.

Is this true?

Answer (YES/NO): NO